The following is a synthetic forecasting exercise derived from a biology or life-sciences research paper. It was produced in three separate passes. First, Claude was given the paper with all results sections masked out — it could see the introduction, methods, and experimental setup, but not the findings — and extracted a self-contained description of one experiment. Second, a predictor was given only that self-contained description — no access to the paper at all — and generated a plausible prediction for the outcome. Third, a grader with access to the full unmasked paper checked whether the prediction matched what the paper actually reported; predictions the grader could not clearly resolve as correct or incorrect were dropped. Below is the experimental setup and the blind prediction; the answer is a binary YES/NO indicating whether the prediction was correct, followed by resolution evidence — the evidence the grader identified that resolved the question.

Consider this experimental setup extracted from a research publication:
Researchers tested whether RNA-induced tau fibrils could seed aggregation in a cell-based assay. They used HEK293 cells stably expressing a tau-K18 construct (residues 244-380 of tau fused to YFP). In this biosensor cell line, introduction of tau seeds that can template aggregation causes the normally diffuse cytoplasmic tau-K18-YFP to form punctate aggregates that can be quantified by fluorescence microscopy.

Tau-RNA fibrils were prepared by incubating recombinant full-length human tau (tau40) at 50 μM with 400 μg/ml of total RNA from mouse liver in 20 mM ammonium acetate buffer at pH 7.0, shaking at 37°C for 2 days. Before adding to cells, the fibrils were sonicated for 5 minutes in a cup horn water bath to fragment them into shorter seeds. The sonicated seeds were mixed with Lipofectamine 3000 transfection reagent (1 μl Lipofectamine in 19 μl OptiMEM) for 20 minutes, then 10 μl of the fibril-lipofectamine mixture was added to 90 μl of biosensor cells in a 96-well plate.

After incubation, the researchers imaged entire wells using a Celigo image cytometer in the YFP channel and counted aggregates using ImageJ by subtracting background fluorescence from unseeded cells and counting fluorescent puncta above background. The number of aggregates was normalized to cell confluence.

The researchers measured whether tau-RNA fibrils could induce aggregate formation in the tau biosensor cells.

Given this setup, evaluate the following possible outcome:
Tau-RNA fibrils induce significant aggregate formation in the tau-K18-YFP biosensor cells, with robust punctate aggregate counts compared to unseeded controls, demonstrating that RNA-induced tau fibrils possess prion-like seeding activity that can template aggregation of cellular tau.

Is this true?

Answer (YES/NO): YES